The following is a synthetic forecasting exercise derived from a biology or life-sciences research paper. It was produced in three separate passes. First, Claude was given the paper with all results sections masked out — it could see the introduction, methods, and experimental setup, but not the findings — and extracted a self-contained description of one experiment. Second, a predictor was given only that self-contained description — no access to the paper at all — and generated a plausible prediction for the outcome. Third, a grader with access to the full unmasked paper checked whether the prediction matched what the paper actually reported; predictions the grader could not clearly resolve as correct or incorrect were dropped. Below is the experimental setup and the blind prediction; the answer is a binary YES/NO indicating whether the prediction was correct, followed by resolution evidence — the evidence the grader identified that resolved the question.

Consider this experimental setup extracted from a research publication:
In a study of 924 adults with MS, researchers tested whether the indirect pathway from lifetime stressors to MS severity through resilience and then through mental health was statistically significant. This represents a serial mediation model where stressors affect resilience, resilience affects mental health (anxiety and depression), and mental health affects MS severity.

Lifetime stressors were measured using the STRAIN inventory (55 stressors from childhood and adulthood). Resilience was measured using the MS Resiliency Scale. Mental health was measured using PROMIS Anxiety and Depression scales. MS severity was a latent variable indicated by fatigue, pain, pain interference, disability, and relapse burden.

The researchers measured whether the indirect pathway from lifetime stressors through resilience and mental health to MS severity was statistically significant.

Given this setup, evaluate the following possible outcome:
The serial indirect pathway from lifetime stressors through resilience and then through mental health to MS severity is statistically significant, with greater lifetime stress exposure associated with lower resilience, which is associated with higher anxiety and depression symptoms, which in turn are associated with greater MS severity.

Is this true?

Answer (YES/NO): YES